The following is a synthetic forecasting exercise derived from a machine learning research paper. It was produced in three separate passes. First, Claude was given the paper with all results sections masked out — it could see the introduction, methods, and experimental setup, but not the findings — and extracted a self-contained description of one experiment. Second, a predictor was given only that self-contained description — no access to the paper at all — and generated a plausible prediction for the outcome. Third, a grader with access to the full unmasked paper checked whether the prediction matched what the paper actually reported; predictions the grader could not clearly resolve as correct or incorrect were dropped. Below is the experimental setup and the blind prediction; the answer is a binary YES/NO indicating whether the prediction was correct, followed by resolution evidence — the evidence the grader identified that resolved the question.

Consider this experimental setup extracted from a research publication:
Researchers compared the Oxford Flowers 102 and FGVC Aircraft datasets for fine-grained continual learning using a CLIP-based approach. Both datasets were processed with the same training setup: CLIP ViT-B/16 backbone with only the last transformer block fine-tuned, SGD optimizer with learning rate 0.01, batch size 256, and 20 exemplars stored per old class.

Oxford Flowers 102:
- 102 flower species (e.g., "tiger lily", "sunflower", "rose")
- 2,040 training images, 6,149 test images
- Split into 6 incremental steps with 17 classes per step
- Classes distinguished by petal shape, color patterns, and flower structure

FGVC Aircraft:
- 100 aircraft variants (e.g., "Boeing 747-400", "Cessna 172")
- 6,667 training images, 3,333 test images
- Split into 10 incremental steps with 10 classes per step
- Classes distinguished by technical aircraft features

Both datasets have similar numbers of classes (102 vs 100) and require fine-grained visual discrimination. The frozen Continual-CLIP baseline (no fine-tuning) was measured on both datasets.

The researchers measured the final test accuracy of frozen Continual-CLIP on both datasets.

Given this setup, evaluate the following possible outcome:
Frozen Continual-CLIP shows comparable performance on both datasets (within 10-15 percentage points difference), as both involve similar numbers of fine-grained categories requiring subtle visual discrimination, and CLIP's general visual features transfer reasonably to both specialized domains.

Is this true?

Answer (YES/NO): NO